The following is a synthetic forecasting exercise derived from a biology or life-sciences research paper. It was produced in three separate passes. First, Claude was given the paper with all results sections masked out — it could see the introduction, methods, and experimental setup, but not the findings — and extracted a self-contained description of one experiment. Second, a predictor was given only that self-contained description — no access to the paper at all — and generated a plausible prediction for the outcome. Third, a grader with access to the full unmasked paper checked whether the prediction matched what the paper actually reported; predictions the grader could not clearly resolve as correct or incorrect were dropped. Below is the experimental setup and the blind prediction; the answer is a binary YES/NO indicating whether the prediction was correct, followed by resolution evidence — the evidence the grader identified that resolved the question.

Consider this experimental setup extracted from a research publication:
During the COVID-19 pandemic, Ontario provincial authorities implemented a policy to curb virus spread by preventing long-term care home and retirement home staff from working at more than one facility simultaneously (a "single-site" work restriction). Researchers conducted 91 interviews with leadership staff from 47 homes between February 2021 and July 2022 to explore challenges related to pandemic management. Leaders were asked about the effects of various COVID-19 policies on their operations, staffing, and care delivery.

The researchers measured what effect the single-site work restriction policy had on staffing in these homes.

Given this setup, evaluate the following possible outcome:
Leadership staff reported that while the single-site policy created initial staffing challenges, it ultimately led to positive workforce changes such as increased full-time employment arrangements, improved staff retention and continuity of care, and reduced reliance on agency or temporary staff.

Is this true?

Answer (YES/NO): NO